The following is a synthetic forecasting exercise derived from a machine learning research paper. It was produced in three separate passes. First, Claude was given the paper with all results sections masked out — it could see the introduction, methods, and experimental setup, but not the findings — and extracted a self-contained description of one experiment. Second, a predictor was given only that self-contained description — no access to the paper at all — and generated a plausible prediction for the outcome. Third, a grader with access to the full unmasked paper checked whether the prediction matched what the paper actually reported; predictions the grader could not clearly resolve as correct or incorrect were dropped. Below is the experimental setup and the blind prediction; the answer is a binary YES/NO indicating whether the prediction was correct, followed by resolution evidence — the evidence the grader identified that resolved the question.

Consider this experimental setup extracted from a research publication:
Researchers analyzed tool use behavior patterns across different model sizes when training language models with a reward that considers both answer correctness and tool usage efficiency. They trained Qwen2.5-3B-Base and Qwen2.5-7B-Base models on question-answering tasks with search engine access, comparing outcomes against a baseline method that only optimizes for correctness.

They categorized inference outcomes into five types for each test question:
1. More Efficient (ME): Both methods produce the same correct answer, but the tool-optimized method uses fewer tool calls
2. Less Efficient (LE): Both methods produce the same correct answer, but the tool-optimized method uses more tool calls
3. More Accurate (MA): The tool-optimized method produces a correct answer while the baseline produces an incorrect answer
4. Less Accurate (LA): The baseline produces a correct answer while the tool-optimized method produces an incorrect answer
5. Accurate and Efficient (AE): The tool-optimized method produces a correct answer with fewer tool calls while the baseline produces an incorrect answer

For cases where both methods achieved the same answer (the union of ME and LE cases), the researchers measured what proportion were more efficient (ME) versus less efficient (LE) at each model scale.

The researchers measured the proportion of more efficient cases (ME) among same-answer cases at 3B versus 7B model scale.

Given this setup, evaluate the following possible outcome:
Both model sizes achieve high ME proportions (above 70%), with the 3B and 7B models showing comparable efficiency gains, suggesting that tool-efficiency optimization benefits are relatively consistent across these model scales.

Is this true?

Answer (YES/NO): NO